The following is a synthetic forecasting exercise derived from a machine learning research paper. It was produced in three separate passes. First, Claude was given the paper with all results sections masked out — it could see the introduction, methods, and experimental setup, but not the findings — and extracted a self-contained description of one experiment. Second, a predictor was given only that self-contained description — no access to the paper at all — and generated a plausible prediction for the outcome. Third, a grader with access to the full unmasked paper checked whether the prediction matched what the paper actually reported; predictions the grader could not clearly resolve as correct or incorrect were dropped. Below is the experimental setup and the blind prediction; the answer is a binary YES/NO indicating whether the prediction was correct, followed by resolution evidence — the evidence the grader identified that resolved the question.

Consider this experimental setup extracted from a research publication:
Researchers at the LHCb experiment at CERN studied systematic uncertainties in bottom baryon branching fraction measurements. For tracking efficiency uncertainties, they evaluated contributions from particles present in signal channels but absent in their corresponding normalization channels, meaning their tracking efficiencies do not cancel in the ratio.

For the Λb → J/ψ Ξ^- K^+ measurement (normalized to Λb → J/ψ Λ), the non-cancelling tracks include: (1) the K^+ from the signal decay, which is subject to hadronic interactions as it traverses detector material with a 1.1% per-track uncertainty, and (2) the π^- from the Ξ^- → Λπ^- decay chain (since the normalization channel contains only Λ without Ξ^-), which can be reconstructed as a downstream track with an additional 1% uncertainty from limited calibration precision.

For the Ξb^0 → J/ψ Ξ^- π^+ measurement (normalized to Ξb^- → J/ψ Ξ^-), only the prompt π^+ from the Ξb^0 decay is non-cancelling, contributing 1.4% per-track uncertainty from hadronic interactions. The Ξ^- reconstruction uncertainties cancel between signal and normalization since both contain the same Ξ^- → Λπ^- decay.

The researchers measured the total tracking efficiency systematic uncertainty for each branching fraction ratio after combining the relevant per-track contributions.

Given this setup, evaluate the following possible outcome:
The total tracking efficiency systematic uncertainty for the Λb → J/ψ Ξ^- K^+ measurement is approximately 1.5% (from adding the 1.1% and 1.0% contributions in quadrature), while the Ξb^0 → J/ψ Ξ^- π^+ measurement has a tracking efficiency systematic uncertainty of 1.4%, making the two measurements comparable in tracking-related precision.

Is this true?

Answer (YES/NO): YES